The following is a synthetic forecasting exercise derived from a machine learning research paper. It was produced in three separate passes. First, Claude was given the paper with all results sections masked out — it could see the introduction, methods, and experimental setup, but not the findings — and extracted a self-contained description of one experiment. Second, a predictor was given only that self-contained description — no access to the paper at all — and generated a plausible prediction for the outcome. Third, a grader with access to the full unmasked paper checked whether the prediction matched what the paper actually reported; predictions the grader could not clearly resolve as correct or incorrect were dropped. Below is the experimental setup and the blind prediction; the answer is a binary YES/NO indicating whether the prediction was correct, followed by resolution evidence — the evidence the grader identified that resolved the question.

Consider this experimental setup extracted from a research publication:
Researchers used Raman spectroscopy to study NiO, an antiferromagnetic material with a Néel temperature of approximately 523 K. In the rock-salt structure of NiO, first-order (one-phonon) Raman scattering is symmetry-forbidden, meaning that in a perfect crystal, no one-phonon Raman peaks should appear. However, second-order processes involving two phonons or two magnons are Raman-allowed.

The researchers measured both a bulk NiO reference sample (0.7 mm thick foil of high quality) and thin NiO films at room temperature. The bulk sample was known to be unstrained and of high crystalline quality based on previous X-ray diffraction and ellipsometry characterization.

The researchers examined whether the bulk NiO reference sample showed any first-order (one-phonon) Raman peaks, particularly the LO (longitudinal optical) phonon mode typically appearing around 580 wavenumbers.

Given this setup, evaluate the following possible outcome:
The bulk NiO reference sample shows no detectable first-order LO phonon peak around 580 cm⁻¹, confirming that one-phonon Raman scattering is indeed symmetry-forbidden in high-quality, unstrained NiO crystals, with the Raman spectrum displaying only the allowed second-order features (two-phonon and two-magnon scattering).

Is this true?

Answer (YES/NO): NO